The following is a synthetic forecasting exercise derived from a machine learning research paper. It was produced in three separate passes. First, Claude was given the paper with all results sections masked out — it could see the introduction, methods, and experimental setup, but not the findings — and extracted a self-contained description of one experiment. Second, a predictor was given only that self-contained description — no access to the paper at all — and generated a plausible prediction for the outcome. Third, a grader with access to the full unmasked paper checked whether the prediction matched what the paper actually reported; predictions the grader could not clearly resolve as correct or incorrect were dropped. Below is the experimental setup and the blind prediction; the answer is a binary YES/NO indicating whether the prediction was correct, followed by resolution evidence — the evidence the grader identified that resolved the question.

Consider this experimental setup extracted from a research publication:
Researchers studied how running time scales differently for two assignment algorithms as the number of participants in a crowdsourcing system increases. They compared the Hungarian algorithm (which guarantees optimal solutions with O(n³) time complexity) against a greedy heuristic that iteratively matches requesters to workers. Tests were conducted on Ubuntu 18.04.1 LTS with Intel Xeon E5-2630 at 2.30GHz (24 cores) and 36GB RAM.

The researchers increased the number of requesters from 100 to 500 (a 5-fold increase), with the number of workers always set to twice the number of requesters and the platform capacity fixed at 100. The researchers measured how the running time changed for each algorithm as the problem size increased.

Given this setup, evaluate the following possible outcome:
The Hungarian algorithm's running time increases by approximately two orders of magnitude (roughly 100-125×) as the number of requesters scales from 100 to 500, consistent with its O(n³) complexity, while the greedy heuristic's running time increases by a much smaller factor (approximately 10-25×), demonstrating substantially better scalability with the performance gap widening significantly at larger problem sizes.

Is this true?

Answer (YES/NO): NO